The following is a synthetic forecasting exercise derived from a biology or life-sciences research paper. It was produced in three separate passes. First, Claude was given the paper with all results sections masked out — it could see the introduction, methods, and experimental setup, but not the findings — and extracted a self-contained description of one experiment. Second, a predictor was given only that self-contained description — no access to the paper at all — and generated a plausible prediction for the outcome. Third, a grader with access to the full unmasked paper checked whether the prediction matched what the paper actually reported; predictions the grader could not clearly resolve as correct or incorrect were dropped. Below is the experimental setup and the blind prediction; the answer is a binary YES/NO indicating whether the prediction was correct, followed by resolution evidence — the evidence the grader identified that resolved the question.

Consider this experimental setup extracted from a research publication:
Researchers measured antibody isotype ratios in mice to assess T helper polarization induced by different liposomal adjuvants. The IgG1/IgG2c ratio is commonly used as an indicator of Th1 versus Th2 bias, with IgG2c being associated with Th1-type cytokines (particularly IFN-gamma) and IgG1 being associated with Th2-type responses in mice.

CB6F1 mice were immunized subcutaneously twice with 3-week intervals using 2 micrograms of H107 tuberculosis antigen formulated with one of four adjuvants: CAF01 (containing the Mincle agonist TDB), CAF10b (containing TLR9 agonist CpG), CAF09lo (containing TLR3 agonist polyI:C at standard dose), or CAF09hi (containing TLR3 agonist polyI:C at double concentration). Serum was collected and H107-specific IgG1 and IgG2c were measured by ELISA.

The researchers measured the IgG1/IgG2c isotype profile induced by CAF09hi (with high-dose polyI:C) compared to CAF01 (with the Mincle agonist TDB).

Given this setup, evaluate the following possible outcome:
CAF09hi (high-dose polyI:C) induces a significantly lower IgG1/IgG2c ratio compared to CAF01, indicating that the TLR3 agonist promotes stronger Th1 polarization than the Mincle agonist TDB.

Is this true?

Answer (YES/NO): NO